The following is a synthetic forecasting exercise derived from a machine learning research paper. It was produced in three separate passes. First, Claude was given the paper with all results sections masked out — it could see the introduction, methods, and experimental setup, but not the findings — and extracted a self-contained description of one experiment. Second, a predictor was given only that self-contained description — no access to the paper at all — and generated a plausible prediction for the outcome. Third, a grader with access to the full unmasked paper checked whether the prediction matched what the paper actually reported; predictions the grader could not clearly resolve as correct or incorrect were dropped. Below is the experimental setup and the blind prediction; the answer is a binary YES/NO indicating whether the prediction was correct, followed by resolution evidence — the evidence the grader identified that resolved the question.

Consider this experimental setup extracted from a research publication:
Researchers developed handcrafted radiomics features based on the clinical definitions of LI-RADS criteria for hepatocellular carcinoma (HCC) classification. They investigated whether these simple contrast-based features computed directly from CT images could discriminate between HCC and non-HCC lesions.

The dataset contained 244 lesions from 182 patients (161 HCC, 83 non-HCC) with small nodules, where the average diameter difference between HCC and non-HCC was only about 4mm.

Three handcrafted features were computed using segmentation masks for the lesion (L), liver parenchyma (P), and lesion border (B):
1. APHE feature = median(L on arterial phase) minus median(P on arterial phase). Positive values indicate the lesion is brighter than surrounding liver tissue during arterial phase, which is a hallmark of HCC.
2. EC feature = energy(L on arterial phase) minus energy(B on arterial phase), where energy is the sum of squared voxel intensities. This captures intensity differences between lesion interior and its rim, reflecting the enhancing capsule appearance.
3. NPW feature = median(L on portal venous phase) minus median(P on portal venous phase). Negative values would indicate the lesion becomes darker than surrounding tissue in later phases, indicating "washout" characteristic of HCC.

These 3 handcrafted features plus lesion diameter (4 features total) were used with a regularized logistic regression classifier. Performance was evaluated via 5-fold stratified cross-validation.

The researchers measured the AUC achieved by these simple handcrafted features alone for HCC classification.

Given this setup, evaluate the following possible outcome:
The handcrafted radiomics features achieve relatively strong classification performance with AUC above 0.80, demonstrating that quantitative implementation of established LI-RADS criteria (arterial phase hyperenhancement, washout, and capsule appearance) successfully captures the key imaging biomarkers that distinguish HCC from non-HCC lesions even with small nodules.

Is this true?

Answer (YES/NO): NO